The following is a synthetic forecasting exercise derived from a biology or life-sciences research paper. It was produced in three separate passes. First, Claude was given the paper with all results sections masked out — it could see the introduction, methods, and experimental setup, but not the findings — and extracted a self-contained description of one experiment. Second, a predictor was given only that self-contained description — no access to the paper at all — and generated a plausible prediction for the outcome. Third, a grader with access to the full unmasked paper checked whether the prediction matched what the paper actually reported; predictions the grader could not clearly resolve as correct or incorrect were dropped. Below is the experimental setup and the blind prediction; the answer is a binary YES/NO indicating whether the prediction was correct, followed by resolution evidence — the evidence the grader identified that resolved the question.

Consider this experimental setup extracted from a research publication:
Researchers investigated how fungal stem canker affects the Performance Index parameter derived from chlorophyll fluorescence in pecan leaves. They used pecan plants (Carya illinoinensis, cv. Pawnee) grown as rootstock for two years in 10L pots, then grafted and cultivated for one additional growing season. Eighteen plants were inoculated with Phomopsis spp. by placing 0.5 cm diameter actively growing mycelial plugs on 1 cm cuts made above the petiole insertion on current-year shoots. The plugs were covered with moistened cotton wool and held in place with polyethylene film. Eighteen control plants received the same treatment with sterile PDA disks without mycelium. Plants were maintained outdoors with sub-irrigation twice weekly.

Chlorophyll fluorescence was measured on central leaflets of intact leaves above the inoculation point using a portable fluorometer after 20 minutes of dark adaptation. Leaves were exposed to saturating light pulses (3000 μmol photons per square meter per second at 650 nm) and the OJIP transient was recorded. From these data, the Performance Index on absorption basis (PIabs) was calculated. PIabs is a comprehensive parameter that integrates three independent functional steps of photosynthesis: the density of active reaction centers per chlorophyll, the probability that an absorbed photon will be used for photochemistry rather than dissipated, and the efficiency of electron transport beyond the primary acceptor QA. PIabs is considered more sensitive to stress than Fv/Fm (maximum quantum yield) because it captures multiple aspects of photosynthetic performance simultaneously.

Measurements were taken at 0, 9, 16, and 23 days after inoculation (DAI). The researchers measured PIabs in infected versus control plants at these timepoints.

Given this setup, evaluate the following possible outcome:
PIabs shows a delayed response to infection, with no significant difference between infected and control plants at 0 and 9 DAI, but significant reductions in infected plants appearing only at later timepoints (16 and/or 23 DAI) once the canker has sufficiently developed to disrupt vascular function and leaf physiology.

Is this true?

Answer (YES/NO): NO